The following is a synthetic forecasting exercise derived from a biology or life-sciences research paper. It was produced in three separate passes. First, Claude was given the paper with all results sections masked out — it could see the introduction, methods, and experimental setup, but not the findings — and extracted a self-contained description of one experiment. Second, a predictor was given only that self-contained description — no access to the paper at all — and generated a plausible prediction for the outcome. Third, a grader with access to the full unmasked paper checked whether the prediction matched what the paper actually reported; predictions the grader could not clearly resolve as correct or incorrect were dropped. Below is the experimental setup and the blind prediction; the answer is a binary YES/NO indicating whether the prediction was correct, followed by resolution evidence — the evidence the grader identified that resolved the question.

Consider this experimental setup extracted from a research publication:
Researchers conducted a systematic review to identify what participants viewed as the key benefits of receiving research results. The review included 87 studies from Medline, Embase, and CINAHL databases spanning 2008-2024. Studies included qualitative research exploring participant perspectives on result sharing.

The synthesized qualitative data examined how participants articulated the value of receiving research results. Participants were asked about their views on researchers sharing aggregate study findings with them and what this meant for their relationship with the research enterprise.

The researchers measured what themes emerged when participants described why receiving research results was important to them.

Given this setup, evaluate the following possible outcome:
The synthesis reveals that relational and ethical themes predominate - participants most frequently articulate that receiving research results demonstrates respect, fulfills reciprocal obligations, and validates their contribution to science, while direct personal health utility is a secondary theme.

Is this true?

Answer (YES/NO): YES